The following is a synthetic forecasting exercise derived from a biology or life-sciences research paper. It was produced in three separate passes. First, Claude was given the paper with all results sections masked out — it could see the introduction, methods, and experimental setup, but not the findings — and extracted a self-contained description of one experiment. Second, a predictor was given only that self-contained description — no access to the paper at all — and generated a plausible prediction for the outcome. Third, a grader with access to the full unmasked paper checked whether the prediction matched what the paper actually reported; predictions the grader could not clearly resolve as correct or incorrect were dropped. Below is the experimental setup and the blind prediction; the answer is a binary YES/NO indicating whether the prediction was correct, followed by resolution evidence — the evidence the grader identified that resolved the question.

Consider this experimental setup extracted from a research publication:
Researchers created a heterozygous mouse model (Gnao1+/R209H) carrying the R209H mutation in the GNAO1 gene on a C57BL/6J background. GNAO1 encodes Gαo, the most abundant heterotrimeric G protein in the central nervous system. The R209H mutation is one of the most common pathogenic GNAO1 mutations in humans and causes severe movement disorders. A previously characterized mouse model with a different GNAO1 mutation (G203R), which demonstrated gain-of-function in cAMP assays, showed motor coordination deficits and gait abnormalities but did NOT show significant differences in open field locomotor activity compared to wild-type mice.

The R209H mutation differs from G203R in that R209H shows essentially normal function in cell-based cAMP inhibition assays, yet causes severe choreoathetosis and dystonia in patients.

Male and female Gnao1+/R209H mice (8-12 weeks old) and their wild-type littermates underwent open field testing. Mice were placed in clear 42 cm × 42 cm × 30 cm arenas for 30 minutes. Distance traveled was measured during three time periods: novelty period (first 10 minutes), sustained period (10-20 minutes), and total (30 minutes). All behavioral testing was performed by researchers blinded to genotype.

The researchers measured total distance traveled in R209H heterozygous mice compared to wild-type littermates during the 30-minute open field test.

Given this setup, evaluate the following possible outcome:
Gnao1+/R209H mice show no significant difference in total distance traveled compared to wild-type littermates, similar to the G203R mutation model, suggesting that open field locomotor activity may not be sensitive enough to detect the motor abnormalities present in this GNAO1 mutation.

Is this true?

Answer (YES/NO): NO